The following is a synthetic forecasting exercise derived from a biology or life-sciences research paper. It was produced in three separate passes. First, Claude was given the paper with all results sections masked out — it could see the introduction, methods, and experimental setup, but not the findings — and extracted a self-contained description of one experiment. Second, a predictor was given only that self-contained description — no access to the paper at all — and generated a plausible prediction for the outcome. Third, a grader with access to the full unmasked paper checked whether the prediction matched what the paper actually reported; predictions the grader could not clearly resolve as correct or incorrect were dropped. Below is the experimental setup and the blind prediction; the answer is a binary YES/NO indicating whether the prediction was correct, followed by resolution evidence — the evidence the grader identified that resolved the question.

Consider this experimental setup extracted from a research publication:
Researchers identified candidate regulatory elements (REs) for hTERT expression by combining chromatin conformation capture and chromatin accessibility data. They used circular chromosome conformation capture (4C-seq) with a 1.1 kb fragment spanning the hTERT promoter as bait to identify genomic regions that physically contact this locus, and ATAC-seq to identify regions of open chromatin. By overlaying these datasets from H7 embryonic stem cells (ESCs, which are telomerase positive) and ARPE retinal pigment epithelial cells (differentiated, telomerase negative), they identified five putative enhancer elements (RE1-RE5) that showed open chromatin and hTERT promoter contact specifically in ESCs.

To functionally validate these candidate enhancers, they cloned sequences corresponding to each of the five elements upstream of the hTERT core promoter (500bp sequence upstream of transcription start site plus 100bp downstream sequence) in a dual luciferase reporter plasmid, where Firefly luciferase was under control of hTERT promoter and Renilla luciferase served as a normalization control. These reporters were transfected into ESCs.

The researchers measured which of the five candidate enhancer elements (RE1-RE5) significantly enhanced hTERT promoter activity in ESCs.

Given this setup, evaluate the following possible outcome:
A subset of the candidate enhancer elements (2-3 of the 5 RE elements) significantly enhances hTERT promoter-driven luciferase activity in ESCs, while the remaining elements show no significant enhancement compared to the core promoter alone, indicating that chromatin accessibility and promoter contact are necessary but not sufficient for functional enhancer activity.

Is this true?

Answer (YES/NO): YES